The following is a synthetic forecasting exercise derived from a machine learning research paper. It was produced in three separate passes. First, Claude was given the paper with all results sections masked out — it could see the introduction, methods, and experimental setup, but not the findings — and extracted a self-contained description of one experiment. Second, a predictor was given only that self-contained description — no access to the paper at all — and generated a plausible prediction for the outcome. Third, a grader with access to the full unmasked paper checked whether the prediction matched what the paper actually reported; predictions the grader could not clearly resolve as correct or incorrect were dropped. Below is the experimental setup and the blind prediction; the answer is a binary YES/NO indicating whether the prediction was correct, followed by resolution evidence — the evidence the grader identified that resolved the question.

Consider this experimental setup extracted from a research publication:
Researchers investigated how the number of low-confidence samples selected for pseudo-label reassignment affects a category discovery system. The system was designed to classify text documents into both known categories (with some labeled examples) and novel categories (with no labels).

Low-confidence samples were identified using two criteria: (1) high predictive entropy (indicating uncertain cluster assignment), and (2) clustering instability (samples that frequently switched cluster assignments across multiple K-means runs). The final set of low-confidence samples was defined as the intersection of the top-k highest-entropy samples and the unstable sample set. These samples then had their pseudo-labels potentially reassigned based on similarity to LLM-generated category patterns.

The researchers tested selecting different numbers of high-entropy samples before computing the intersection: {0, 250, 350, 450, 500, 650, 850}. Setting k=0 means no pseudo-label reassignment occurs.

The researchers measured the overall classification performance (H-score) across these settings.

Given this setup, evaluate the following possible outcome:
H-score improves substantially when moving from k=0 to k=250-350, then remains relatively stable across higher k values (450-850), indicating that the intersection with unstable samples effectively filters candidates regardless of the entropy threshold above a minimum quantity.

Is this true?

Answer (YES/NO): NO